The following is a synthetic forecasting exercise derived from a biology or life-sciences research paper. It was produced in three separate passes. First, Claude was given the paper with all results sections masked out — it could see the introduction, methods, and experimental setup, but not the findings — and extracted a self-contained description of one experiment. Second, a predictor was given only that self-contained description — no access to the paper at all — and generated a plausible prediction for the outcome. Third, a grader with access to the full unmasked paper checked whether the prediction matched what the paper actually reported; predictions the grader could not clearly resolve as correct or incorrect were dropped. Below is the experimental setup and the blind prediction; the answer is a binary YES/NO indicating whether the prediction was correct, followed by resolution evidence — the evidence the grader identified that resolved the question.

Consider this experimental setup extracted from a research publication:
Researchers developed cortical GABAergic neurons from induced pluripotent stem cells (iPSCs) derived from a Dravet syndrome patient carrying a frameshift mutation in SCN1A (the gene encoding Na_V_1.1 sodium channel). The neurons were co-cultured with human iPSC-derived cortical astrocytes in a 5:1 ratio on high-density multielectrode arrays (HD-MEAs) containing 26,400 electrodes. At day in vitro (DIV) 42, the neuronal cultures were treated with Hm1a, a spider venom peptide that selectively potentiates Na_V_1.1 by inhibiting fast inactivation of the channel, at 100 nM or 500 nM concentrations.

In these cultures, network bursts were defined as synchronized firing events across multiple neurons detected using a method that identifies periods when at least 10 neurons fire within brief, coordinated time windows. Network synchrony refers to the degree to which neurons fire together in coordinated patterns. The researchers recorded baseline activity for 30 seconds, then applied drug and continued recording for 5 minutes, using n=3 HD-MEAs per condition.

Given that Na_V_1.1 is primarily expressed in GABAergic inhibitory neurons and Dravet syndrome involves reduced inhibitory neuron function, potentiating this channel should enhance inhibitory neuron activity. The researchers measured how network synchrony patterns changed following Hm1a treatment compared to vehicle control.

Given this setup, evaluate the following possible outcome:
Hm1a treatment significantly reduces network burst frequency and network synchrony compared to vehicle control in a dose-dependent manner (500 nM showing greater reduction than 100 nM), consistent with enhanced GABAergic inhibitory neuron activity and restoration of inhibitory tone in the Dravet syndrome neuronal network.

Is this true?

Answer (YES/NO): NO